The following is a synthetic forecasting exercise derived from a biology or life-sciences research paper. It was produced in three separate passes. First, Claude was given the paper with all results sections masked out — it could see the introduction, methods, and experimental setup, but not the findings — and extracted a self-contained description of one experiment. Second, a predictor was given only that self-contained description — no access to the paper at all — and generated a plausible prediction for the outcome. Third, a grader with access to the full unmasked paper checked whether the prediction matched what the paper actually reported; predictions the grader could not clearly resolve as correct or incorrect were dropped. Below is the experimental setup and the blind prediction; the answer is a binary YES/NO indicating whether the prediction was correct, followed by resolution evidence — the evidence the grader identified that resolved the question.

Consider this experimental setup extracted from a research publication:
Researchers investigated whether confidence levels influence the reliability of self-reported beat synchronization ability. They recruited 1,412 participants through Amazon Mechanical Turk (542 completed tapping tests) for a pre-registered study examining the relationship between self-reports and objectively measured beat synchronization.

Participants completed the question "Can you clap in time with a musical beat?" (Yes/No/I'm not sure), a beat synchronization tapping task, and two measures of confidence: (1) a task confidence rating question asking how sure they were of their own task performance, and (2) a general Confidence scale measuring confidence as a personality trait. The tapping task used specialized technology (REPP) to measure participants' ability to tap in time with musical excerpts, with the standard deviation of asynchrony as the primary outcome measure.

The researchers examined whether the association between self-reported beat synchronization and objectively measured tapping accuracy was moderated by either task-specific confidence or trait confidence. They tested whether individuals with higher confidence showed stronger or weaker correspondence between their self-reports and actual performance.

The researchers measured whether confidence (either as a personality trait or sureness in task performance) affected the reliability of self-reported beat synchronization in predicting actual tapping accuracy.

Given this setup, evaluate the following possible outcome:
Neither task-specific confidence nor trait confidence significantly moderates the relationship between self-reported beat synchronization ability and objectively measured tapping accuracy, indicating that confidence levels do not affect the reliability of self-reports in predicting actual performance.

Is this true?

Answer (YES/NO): YES